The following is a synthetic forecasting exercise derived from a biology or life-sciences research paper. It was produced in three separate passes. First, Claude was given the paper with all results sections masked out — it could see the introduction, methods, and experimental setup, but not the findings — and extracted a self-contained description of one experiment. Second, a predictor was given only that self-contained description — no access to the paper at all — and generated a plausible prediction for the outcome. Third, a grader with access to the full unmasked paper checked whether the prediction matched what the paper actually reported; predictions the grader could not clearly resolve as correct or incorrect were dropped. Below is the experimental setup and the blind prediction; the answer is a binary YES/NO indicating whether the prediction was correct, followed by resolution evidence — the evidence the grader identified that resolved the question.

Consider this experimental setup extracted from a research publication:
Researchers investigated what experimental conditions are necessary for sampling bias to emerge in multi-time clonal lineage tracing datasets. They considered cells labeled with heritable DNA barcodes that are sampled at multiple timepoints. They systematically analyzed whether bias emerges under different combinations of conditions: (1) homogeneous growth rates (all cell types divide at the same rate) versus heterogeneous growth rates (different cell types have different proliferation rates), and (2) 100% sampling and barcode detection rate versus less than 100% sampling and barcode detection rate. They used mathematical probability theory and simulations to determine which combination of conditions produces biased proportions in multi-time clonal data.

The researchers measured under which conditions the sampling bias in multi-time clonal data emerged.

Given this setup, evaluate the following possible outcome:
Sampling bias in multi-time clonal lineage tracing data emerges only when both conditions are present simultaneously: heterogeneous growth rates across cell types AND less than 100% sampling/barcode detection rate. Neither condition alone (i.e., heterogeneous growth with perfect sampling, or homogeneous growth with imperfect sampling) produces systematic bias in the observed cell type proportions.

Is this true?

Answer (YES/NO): YES